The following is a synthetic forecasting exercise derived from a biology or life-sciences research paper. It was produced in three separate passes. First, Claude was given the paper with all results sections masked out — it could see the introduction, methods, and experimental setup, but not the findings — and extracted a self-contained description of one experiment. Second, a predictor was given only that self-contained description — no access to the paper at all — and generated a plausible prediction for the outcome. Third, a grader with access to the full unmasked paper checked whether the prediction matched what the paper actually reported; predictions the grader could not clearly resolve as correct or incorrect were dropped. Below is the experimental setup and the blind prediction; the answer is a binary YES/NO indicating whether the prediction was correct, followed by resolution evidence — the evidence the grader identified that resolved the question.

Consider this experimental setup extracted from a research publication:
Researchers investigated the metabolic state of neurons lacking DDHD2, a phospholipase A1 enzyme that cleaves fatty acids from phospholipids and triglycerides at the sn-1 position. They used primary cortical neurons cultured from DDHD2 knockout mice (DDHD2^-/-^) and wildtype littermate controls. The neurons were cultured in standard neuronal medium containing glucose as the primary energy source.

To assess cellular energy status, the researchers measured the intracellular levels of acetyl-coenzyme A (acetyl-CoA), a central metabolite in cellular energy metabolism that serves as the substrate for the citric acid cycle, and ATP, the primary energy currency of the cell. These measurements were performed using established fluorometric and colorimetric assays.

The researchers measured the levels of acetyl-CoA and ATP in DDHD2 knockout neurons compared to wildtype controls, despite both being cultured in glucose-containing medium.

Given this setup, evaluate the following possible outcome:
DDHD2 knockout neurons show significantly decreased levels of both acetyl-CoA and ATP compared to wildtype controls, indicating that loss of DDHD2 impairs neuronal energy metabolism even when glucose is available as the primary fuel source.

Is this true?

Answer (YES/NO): YES